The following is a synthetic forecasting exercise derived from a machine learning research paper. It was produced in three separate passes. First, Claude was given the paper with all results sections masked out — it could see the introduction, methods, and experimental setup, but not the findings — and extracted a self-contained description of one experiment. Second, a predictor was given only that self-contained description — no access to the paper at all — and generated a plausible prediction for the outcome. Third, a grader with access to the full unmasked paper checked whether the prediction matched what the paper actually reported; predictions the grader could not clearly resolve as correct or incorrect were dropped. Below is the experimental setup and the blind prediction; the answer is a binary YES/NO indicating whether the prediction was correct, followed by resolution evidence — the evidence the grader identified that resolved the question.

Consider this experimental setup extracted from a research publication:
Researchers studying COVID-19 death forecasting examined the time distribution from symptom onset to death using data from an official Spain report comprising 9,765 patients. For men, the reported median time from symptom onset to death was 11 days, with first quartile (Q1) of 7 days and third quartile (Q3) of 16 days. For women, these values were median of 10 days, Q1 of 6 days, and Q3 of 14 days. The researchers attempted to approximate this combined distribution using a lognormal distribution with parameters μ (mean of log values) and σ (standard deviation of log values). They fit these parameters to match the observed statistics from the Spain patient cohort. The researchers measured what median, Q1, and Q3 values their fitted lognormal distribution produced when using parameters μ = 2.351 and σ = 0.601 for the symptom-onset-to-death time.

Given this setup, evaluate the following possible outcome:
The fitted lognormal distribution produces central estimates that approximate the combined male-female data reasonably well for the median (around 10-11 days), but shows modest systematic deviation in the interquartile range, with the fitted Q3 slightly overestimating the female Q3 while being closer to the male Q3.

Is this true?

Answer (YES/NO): YES